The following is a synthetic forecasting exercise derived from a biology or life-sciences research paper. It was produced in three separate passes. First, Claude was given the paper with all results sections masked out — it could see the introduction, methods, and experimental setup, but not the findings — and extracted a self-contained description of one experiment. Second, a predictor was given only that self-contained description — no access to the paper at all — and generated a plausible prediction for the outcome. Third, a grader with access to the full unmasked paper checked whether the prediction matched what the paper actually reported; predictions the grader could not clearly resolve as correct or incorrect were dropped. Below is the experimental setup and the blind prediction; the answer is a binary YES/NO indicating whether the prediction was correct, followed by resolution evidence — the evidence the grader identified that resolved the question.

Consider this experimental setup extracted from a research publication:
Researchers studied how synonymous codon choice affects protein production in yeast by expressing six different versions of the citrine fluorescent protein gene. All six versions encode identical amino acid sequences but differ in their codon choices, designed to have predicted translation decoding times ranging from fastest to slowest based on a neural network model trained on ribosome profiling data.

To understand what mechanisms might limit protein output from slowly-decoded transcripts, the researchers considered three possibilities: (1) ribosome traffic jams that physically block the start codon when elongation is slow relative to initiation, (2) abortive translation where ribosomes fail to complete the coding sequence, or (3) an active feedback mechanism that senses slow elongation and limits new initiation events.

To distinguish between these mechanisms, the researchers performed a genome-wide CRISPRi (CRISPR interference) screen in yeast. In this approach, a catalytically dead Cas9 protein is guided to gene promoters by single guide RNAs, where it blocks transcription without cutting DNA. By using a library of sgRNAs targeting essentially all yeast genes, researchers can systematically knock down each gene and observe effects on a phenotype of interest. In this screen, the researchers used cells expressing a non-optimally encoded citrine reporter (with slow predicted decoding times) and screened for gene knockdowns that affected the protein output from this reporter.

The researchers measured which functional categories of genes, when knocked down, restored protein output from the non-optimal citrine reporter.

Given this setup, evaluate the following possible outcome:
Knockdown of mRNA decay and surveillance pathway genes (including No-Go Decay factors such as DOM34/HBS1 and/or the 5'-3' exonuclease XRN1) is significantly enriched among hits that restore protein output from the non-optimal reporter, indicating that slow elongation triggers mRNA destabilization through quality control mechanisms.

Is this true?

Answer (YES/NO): NO